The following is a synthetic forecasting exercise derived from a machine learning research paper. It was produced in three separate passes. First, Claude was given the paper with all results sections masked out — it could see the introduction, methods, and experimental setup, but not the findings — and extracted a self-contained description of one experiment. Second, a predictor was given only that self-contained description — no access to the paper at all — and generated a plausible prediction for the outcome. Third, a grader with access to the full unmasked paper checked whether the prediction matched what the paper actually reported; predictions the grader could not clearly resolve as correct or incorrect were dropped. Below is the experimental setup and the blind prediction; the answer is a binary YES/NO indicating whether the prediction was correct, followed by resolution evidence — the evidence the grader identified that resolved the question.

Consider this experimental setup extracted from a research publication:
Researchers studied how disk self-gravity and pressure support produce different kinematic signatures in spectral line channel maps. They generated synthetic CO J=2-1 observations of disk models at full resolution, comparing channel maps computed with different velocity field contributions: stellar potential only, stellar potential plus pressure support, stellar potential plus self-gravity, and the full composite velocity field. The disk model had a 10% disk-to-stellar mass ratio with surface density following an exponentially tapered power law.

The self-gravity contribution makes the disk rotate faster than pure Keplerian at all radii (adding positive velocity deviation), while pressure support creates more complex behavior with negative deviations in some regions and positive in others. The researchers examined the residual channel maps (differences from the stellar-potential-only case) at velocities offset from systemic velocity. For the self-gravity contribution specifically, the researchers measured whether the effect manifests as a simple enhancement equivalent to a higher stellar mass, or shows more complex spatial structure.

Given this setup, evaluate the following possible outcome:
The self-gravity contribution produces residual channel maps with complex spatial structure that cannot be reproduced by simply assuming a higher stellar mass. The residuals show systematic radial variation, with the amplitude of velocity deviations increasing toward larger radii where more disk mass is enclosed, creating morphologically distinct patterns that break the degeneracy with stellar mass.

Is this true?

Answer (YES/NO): YES